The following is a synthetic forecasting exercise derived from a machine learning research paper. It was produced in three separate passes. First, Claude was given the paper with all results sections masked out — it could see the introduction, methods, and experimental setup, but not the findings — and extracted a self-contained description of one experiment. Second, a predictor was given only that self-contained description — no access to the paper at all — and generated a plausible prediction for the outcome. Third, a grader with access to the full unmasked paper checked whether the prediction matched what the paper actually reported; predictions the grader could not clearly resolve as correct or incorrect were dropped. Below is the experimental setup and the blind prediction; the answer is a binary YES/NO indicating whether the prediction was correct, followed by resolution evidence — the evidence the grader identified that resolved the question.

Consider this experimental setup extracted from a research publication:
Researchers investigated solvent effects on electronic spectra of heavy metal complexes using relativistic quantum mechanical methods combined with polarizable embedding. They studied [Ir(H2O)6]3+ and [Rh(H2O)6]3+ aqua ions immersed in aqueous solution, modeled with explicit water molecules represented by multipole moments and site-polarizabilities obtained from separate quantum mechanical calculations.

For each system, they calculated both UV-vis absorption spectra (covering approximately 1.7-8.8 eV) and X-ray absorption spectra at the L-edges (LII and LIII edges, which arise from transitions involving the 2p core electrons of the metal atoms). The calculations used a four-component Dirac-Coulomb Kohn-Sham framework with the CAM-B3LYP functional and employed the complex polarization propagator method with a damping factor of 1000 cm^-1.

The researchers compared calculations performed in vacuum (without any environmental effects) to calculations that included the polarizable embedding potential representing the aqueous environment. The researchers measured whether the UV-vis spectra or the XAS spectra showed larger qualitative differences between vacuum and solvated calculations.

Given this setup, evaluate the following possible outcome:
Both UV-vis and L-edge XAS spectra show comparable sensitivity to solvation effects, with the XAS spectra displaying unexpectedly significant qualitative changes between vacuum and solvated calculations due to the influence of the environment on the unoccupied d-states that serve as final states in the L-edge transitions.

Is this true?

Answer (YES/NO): NO